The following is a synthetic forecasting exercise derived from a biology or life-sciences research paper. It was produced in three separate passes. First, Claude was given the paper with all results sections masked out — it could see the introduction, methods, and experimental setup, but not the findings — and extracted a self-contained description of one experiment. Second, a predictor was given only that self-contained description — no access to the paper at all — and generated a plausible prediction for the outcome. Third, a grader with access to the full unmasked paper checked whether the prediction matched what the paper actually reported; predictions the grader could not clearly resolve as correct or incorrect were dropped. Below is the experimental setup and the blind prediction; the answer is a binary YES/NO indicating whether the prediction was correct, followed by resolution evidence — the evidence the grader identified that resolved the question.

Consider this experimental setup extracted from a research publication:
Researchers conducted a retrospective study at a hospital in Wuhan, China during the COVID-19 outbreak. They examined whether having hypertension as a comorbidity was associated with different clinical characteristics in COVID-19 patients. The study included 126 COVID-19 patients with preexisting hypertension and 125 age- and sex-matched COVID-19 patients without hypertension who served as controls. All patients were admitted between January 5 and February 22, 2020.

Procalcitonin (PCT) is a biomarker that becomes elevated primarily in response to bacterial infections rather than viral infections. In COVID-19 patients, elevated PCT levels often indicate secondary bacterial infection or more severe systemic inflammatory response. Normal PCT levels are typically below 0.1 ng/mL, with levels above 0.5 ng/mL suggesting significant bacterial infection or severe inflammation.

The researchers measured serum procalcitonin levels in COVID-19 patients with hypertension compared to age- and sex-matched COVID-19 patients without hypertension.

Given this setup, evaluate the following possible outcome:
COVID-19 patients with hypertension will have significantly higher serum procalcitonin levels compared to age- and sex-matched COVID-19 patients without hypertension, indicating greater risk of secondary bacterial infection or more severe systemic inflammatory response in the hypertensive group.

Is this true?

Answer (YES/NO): YES